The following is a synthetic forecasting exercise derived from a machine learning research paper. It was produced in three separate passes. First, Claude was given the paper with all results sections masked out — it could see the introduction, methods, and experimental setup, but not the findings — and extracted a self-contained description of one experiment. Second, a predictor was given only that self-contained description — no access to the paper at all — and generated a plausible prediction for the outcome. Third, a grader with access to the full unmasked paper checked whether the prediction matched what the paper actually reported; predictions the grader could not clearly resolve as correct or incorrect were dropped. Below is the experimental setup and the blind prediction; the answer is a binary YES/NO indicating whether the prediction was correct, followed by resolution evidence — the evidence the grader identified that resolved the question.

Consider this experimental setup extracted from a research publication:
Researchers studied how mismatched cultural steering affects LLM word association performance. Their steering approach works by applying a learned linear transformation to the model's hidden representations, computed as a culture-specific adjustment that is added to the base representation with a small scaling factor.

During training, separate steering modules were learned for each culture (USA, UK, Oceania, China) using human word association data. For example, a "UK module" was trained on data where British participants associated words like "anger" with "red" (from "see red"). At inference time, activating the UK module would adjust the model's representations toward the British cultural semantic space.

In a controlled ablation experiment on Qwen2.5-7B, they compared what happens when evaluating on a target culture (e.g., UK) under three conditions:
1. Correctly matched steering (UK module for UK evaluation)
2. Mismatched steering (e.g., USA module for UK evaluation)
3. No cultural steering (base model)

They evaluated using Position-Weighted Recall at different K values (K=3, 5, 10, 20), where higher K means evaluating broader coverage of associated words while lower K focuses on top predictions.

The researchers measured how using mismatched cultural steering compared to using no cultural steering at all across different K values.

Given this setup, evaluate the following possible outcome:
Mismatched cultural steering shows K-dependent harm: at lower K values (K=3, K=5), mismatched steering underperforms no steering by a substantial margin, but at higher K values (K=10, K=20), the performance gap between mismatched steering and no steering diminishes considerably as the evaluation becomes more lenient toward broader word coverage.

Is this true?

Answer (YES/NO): NO